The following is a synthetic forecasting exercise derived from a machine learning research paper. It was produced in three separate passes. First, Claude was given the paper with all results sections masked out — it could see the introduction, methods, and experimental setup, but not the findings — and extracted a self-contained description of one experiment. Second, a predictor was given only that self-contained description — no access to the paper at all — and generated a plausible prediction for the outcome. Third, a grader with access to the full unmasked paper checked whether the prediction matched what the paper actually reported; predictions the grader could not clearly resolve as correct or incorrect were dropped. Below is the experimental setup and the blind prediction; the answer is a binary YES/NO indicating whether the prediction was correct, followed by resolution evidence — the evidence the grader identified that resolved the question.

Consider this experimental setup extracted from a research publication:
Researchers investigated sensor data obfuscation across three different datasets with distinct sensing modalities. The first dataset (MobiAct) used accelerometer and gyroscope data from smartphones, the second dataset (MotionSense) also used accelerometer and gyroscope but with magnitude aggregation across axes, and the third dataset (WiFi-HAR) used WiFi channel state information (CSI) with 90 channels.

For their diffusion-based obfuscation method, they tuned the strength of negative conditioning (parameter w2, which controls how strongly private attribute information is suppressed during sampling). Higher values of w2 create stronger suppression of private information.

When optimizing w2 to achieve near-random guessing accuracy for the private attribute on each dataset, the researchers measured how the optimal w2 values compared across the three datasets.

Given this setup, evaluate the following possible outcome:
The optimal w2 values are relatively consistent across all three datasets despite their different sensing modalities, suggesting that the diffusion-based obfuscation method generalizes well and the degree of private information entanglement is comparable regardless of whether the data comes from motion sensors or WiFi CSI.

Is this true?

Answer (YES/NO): NO